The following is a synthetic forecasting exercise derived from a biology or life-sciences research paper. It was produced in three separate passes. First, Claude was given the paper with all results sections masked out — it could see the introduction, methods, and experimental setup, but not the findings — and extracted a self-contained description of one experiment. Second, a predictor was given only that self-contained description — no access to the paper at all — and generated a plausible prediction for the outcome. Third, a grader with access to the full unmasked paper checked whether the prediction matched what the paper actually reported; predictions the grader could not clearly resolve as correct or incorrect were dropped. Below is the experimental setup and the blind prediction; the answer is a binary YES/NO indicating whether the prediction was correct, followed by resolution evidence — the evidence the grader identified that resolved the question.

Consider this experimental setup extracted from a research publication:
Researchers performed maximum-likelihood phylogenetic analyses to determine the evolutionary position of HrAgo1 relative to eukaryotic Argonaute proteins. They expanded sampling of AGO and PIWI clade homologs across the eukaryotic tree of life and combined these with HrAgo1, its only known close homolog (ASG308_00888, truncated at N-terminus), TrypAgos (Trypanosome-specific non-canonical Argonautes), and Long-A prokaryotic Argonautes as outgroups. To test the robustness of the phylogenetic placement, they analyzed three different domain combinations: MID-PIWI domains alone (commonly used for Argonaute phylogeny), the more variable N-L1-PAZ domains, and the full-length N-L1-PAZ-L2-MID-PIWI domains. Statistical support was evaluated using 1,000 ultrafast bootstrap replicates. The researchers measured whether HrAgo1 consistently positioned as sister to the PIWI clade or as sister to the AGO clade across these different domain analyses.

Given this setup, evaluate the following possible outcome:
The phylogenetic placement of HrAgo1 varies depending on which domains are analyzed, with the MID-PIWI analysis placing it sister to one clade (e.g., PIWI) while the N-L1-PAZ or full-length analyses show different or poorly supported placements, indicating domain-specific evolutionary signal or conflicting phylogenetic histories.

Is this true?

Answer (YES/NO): NO